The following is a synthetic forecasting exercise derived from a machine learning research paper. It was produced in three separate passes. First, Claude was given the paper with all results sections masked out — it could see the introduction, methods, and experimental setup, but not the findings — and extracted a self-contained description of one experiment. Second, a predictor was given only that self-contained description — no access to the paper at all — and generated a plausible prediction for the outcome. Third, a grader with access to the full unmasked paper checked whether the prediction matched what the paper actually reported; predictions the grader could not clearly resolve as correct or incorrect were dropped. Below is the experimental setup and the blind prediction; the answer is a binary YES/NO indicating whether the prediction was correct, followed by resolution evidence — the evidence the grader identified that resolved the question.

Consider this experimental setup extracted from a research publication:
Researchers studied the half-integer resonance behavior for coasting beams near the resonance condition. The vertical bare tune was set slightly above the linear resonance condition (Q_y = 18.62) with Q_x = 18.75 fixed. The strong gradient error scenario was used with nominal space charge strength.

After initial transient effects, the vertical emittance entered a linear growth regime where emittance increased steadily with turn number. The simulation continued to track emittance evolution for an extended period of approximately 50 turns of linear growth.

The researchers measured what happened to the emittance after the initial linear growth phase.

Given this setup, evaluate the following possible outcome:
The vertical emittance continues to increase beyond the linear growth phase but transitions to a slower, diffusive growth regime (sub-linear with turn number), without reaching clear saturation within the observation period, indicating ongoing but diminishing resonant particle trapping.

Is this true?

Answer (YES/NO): NO